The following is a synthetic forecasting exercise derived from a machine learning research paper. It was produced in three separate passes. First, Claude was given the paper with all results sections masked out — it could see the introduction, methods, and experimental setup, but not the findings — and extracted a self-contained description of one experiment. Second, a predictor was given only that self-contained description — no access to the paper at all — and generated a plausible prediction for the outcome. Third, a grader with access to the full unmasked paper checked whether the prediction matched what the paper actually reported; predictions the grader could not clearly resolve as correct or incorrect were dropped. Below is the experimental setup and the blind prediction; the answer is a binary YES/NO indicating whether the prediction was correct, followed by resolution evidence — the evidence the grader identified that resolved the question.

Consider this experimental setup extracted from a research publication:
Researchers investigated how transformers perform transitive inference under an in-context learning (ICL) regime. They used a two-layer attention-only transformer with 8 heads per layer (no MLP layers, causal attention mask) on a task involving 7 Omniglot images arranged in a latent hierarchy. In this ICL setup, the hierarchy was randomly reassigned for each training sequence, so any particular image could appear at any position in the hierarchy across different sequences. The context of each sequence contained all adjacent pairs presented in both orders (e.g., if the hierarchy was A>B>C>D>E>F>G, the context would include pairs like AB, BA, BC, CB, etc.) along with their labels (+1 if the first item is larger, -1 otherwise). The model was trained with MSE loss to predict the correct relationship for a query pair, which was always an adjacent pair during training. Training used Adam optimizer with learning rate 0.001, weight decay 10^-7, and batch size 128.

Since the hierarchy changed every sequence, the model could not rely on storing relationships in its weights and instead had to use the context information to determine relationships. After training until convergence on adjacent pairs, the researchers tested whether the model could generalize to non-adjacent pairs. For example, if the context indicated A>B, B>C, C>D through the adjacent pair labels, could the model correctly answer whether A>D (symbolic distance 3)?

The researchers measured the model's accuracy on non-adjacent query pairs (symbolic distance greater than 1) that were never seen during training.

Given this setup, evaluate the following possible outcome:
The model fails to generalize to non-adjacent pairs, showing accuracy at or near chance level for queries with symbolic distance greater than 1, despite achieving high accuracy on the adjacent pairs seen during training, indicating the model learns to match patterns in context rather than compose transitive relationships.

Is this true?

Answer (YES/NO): YES